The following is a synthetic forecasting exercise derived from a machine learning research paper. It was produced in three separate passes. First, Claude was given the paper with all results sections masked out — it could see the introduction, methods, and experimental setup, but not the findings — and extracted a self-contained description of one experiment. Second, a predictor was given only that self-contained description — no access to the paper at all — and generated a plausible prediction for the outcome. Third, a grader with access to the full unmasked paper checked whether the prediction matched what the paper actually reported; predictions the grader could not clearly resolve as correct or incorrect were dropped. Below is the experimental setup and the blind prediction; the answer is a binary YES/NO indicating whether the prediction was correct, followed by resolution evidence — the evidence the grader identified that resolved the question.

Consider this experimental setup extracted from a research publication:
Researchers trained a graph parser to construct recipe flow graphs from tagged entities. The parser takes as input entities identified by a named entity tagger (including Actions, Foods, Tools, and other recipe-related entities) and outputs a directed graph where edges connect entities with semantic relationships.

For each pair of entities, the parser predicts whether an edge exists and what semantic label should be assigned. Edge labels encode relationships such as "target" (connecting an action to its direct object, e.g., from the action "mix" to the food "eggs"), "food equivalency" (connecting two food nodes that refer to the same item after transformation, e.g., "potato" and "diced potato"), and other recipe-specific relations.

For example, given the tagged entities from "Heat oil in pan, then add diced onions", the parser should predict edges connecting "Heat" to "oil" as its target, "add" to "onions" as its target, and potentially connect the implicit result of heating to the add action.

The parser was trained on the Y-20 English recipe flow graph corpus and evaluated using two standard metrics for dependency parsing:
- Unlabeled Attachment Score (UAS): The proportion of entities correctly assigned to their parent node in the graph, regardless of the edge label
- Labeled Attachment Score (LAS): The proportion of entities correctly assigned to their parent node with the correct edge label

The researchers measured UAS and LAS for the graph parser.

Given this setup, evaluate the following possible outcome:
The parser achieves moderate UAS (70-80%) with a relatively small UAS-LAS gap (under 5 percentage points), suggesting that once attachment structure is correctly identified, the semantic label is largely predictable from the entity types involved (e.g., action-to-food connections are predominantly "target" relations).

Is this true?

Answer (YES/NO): NO